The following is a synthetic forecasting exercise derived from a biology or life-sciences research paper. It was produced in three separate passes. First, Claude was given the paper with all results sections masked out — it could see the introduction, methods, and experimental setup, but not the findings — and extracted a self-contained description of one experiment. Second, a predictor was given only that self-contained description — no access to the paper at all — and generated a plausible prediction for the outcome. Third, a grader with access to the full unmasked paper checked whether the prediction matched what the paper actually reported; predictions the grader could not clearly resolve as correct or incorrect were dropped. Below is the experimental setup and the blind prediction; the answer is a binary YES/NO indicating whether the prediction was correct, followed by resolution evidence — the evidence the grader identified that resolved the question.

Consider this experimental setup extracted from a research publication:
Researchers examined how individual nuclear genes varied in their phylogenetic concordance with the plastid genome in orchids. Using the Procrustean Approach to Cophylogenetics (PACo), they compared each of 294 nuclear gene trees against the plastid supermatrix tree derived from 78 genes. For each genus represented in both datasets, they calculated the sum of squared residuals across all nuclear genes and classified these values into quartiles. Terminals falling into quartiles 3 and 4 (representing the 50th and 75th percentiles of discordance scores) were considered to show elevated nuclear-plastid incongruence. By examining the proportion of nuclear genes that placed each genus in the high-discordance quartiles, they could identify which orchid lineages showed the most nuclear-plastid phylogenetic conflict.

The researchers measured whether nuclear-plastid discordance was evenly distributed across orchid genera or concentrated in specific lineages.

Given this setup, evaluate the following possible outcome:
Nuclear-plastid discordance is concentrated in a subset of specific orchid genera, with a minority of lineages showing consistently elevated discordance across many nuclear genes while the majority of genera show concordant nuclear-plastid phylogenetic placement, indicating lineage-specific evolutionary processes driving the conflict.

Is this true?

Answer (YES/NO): YES